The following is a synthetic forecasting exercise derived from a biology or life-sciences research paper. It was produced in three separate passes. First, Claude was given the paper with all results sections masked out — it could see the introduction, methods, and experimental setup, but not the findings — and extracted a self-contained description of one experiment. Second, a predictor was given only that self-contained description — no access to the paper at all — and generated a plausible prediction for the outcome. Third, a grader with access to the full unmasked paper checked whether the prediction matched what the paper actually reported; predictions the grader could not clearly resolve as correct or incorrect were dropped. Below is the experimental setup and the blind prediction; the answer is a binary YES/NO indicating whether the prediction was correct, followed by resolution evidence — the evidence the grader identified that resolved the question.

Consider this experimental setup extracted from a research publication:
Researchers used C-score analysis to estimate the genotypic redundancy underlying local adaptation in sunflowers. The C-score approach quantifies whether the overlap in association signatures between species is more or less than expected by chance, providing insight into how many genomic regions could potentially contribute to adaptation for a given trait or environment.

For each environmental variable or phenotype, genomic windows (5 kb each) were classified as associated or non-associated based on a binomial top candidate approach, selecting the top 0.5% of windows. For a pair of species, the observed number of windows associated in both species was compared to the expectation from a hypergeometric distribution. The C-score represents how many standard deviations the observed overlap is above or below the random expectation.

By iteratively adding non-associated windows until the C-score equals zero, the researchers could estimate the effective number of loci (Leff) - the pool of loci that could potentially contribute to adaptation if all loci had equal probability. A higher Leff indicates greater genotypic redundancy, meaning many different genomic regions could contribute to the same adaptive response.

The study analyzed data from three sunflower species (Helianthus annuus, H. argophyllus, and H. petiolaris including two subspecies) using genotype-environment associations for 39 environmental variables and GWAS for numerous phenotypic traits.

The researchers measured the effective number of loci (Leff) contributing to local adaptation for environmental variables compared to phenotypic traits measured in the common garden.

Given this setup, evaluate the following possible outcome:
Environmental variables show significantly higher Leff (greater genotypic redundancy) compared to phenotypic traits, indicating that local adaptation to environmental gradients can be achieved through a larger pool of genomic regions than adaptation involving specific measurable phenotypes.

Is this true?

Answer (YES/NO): NO